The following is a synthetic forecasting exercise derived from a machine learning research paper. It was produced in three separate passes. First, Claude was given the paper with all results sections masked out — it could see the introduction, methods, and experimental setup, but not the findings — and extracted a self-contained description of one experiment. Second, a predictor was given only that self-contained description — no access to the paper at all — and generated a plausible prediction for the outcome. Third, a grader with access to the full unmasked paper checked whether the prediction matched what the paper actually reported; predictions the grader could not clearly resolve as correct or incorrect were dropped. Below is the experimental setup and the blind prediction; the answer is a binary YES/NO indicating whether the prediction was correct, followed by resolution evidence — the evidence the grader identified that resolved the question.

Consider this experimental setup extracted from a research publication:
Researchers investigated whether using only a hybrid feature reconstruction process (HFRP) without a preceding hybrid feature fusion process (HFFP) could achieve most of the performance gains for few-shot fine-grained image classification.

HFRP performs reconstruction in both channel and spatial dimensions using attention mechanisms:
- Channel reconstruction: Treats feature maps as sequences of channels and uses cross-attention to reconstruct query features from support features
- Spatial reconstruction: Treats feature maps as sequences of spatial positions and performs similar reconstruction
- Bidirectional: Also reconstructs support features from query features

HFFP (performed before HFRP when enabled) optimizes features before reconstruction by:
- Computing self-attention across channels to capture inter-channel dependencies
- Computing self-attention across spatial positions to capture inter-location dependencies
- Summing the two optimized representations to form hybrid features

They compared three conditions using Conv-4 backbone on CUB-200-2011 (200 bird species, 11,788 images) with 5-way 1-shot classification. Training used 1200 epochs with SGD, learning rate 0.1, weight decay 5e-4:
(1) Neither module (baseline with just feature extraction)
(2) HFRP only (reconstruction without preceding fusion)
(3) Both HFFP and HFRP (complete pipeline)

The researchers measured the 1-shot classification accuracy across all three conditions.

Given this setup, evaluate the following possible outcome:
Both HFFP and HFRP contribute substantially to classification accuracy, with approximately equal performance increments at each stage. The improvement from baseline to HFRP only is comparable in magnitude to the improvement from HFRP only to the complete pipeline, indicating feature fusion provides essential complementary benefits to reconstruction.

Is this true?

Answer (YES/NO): NO